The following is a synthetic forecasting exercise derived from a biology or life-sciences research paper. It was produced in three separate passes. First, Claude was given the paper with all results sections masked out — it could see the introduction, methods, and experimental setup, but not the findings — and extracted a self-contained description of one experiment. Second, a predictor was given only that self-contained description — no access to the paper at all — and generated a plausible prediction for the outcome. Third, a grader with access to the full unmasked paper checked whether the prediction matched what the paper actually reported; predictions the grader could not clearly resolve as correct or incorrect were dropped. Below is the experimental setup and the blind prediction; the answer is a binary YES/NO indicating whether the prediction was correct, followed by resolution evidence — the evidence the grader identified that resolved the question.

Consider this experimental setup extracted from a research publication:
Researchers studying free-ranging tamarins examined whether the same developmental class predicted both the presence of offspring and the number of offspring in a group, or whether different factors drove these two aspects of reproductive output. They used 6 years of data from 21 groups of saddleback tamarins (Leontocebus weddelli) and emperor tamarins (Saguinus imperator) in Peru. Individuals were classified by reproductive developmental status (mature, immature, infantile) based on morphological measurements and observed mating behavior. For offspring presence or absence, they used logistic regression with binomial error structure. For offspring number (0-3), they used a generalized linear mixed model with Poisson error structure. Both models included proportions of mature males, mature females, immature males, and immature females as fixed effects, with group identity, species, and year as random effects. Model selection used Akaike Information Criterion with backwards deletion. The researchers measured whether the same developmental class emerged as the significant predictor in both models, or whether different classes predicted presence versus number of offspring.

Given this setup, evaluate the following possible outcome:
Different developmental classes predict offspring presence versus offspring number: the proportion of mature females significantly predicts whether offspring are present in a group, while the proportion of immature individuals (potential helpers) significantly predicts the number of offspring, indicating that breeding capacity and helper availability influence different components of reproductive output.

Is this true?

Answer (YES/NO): NO